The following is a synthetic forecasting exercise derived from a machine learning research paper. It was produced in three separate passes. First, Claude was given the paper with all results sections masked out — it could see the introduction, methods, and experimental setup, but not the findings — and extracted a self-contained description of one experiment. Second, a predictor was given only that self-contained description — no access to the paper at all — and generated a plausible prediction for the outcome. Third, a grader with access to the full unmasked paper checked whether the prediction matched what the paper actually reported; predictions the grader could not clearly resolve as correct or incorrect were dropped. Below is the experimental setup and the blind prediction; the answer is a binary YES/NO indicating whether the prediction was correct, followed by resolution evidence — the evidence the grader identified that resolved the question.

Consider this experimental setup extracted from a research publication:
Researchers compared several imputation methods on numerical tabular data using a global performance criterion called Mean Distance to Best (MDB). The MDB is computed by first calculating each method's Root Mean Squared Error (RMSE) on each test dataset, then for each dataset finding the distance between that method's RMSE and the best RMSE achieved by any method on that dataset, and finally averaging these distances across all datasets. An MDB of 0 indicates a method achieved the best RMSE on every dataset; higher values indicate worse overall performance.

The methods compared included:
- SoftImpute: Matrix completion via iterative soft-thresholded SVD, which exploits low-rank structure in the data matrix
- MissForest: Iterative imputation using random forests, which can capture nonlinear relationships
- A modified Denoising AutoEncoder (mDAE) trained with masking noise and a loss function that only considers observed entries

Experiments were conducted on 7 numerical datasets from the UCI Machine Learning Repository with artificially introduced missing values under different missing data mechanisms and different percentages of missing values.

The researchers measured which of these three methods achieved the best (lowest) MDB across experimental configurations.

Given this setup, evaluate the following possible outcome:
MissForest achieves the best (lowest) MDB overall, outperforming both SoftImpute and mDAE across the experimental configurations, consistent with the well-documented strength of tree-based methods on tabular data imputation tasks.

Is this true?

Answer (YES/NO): NO